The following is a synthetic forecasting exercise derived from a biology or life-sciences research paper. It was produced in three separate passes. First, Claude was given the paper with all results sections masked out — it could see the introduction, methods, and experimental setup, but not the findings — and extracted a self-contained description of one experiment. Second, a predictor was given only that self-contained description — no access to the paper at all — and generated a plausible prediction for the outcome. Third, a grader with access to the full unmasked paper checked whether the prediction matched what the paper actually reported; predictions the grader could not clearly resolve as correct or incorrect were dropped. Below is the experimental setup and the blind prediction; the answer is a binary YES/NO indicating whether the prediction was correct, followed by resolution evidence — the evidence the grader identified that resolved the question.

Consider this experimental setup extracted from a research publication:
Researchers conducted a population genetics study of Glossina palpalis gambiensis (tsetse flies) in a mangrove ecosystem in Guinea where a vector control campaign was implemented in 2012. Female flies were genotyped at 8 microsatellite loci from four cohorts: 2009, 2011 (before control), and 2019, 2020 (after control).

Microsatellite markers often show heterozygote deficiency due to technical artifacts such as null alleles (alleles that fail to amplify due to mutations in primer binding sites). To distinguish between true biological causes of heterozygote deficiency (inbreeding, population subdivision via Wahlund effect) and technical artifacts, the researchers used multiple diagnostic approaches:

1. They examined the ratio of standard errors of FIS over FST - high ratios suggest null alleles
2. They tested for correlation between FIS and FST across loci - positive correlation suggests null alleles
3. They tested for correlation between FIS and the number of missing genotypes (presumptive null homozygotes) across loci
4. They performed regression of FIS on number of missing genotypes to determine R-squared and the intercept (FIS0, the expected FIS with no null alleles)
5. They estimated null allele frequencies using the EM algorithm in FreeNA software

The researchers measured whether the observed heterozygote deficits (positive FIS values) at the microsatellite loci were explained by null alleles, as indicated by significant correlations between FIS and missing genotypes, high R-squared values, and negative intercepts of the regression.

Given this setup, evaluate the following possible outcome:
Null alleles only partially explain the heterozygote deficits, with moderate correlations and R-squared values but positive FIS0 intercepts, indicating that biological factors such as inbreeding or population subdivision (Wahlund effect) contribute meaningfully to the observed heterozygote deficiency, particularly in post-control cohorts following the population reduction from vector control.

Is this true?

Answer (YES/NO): NO